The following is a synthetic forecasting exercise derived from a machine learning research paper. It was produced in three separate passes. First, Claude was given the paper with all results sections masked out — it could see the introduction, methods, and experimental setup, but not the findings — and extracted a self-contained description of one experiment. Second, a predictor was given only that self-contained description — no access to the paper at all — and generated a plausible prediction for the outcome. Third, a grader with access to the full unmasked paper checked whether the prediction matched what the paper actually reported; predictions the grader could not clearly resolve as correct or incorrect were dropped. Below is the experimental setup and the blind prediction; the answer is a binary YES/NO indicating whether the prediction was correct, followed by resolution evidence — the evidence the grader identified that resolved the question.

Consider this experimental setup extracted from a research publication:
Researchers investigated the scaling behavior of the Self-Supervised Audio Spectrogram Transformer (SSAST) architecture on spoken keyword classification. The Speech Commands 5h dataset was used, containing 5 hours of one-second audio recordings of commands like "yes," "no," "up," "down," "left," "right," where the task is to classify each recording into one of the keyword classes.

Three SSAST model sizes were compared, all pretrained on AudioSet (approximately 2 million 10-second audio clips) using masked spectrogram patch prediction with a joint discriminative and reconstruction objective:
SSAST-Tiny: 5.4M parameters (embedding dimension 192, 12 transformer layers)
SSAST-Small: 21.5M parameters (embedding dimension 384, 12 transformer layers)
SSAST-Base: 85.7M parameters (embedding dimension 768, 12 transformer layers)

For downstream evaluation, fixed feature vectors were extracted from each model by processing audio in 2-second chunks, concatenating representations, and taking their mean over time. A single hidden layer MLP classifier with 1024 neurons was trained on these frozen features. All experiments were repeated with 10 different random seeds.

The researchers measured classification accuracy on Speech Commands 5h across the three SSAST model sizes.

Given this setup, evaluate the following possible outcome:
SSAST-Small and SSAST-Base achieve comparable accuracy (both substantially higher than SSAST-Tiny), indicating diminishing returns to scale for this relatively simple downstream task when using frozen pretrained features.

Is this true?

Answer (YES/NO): NO